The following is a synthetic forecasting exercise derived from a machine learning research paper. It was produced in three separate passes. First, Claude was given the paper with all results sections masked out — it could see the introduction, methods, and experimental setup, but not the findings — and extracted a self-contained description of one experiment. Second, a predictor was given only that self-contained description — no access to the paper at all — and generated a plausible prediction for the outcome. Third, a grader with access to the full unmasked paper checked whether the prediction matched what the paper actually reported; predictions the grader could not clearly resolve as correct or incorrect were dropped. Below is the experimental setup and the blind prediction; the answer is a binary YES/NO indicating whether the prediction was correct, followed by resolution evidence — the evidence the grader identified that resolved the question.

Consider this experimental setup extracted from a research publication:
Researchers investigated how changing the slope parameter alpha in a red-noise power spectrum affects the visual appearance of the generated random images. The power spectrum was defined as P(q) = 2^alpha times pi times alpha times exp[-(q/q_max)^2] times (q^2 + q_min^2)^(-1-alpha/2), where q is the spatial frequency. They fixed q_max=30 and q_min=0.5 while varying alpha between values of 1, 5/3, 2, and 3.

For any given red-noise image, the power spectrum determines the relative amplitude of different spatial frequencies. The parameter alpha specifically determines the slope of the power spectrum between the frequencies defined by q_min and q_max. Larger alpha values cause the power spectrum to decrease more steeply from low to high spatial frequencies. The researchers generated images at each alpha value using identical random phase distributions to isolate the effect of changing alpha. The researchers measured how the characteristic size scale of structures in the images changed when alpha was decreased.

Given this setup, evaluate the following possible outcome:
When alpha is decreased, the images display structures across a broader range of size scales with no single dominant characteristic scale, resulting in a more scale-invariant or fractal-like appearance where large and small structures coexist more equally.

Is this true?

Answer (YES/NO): NO